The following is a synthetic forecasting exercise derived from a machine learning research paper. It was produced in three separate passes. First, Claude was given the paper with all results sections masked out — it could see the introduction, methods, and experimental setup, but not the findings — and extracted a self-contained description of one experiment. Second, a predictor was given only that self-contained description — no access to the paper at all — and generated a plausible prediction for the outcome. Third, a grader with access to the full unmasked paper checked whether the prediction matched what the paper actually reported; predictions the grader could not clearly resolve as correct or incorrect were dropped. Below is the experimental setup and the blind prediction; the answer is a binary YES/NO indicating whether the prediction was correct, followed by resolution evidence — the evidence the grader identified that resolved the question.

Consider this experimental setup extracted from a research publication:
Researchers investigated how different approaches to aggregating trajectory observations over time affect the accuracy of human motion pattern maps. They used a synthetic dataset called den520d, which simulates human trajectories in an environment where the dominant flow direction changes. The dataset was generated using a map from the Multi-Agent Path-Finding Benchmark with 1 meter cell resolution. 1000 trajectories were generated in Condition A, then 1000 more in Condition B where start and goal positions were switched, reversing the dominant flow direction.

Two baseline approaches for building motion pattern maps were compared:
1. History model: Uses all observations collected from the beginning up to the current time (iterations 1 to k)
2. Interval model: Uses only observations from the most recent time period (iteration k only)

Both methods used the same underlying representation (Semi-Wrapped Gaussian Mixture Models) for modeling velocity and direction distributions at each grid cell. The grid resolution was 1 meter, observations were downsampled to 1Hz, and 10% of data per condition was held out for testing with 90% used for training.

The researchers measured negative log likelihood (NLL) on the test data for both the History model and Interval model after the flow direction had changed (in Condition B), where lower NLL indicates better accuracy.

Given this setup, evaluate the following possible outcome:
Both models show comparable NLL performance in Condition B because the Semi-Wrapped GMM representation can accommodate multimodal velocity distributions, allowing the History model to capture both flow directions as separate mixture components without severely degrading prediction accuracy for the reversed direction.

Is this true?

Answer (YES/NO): NO